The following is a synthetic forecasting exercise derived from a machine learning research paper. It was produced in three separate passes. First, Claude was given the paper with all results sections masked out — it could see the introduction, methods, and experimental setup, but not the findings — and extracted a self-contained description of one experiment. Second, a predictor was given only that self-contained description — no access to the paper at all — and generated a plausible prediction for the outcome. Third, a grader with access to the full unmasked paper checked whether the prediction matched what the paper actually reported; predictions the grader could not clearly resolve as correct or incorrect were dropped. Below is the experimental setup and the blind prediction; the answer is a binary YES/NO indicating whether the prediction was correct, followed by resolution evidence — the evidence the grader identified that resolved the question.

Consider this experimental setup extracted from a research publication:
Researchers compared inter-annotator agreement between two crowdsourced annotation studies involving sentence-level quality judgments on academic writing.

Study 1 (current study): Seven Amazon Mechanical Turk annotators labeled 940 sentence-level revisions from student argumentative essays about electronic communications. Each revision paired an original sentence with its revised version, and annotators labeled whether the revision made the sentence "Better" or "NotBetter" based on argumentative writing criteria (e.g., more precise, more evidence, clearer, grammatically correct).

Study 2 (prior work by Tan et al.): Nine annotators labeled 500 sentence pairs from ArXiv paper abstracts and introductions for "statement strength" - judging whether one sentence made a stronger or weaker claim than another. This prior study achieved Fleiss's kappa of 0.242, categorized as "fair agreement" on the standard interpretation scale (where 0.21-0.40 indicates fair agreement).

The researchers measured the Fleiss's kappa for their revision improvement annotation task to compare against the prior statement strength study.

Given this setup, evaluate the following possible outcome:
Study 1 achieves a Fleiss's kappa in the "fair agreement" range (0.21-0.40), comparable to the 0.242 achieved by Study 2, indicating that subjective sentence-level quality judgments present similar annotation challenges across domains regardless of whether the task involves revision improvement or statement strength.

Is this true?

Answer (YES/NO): NO